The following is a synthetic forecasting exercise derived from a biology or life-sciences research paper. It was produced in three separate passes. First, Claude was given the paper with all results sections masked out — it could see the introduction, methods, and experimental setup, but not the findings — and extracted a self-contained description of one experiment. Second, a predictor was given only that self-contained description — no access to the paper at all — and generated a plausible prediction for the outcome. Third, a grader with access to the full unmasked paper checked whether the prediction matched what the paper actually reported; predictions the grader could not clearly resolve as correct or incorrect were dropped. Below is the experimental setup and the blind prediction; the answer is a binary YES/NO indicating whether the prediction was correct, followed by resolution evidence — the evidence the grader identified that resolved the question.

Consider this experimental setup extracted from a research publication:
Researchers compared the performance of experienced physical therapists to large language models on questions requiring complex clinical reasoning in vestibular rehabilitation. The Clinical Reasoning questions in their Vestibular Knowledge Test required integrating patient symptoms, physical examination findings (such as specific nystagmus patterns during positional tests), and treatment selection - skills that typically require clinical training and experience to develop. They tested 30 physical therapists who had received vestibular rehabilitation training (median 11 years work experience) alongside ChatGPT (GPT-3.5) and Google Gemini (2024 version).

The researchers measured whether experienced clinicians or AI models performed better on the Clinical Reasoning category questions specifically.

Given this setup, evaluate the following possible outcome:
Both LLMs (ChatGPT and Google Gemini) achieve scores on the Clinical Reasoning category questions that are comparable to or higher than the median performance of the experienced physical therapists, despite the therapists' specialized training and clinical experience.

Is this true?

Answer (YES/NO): NO